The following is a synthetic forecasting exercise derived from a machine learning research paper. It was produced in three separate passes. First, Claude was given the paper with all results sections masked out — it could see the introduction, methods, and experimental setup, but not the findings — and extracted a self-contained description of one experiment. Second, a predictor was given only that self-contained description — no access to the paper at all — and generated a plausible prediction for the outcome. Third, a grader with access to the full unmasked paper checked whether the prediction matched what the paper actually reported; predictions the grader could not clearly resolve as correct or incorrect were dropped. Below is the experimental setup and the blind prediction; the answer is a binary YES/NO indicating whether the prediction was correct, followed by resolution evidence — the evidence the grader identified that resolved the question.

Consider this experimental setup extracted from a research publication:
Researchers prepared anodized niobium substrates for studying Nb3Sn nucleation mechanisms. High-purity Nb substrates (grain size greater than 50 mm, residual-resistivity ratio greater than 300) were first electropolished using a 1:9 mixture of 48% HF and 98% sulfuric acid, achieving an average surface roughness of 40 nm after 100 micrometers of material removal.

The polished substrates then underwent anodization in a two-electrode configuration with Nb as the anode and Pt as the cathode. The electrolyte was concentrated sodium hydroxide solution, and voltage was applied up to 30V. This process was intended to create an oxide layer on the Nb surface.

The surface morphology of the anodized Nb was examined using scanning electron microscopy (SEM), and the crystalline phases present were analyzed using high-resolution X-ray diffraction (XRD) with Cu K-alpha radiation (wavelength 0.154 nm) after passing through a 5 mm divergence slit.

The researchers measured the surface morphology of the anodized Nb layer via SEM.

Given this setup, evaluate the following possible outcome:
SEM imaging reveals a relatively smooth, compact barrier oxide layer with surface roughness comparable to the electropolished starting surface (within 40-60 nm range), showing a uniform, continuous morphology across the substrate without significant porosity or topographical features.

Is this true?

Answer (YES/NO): NO